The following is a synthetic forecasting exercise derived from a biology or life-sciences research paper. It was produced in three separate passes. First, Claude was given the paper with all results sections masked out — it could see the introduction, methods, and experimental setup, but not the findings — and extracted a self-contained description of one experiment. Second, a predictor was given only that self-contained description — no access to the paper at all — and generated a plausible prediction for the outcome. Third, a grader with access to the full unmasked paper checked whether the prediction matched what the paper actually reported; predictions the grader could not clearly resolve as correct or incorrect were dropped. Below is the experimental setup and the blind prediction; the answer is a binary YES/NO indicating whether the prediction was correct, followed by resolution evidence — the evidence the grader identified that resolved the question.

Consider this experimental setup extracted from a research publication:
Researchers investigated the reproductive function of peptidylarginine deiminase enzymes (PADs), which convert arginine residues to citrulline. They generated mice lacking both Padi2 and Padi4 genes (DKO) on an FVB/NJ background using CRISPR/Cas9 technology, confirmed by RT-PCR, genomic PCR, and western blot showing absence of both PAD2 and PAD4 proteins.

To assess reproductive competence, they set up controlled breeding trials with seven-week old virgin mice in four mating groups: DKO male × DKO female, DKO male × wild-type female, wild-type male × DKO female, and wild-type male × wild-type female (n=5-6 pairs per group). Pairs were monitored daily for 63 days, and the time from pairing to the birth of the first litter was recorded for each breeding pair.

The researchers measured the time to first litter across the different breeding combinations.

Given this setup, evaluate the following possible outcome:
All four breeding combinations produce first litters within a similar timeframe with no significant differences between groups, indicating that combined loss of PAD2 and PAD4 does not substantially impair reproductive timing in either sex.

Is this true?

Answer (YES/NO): NO